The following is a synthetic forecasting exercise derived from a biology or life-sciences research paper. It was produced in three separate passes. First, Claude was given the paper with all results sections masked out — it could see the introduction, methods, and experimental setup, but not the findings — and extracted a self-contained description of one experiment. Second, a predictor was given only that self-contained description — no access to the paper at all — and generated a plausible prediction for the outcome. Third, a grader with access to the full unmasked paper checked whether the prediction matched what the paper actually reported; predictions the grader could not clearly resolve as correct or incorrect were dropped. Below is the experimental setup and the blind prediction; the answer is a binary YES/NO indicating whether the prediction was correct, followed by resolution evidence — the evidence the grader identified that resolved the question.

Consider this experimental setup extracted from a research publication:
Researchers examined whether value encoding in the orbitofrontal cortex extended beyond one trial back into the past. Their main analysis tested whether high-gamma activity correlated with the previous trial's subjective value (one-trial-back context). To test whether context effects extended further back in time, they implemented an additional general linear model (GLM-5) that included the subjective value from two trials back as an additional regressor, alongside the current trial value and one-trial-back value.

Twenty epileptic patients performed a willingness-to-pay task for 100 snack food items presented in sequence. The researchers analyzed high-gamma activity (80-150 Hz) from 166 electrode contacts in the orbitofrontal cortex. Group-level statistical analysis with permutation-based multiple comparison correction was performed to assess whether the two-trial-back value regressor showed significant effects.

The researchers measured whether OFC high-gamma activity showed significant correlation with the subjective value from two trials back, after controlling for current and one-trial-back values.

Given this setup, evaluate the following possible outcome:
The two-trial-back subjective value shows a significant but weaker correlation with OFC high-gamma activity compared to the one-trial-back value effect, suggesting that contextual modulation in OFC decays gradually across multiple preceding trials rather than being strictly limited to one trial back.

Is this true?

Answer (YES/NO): NO